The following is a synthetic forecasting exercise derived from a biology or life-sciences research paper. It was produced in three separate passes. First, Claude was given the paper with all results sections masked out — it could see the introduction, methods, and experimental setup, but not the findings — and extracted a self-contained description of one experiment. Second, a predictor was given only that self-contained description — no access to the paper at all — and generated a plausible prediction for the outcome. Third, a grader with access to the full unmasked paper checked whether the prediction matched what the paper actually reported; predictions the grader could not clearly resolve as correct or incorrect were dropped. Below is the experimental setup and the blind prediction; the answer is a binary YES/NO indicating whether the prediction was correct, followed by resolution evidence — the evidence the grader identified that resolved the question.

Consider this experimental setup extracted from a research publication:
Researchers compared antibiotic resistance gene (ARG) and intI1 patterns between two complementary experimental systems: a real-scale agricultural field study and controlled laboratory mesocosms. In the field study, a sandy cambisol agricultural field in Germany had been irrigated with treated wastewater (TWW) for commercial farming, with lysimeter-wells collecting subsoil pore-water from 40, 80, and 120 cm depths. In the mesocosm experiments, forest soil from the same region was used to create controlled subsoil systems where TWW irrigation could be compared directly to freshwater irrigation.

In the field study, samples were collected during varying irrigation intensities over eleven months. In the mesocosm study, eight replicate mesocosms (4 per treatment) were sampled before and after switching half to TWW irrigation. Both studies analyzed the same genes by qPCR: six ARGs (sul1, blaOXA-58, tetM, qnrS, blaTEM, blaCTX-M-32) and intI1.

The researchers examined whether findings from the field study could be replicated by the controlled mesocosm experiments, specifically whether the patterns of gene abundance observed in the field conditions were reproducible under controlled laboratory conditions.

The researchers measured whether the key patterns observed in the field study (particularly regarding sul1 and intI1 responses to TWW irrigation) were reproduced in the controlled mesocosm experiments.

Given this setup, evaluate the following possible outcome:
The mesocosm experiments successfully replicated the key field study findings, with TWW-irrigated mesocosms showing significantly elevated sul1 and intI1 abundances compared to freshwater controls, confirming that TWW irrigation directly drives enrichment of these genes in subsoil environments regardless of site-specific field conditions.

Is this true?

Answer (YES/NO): YES